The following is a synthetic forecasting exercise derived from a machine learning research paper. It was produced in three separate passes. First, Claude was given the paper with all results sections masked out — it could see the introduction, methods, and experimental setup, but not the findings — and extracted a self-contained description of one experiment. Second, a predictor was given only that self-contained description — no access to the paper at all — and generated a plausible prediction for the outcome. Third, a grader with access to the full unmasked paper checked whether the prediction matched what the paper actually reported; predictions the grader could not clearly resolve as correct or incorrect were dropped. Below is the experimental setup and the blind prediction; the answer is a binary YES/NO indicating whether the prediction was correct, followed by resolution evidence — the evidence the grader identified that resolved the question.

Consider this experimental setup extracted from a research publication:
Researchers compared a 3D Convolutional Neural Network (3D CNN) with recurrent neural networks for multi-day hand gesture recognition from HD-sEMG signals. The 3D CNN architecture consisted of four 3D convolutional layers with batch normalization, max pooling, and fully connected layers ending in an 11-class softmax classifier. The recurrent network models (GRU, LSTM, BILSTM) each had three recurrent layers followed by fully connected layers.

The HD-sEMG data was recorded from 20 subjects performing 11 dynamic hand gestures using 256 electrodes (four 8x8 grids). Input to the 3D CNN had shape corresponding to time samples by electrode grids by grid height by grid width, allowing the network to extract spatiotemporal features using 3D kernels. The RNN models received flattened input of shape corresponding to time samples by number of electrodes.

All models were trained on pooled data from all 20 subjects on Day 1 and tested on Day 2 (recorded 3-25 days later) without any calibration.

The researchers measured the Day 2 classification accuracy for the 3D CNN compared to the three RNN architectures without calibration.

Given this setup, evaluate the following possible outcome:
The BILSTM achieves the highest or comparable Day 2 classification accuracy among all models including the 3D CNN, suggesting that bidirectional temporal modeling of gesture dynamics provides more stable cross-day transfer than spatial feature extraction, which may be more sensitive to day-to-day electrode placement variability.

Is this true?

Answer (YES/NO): YES